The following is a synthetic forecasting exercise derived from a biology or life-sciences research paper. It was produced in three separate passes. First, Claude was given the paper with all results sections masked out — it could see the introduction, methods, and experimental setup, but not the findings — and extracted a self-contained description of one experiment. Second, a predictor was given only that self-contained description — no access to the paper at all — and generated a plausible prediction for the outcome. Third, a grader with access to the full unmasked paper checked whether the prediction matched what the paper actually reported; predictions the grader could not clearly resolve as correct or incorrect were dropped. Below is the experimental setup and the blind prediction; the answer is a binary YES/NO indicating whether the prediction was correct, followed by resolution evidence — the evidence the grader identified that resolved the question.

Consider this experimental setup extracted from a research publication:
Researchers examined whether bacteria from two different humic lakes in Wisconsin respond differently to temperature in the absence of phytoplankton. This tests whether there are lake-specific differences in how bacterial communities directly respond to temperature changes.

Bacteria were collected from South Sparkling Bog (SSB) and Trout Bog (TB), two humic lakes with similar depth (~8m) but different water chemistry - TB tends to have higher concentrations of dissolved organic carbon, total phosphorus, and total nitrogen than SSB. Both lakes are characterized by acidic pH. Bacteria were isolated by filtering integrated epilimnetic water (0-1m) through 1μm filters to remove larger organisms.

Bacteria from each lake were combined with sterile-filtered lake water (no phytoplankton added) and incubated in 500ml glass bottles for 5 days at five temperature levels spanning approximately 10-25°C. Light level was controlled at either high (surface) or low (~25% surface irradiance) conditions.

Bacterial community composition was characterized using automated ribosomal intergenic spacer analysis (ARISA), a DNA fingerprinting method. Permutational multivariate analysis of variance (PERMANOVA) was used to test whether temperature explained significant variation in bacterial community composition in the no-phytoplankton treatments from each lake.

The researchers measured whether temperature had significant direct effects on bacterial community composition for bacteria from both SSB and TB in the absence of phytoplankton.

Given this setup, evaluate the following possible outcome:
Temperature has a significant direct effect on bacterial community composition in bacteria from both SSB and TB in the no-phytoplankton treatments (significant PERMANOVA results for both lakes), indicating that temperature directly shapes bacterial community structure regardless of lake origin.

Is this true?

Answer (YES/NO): NO